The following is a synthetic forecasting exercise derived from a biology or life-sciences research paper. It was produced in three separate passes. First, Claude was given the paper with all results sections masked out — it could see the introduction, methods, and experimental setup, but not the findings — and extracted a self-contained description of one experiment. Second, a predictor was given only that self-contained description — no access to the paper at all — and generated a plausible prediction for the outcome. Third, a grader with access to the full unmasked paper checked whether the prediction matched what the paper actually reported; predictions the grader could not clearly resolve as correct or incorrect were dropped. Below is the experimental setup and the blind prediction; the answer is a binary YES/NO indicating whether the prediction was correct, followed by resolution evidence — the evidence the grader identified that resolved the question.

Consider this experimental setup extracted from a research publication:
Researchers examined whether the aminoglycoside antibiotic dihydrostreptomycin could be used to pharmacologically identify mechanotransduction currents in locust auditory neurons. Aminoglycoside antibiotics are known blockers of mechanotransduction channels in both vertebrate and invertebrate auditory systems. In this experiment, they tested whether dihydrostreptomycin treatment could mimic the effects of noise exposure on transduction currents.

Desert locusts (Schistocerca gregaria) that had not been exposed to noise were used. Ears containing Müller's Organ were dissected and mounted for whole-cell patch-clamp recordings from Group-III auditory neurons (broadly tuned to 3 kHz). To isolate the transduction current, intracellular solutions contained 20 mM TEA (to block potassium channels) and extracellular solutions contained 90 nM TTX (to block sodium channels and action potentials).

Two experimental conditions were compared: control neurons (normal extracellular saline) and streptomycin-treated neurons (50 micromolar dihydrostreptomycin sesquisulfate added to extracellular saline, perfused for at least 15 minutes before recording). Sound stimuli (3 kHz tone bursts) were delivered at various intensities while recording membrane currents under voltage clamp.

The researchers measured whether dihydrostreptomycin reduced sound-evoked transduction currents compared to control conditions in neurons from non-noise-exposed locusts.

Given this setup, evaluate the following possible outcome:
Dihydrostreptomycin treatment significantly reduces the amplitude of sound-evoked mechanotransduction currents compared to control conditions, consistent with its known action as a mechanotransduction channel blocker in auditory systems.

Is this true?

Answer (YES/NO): YES